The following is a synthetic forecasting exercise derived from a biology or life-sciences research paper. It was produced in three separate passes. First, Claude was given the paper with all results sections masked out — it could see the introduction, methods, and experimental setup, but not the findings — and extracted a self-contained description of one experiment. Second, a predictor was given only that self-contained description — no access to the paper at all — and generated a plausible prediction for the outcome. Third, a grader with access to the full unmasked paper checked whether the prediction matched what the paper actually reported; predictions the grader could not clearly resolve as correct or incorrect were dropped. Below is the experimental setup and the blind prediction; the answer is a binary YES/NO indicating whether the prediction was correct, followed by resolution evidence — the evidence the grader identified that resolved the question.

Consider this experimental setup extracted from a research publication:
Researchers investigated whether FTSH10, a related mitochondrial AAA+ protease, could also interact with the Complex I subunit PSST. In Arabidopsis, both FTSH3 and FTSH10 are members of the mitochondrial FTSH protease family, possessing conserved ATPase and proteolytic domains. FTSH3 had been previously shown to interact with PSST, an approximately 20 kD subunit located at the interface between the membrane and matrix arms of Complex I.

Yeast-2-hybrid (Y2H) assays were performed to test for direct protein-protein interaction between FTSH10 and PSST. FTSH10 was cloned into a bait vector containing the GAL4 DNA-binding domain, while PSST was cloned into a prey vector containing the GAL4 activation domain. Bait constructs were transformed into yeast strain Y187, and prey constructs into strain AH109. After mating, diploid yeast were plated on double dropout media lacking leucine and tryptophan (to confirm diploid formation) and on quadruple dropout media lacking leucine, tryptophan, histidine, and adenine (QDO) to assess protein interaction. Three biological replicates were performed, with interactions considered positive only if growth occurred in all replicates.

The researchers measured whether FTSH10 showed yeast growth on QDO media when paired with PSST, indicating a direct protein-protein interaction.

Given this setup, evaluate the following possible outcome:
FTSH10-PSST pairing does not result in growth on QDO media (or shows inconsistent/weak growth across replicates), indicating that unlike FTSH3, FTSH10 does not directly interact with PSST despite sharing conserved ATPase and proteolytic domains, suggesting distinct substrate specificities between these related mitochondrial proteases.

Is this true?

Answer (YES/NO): YES